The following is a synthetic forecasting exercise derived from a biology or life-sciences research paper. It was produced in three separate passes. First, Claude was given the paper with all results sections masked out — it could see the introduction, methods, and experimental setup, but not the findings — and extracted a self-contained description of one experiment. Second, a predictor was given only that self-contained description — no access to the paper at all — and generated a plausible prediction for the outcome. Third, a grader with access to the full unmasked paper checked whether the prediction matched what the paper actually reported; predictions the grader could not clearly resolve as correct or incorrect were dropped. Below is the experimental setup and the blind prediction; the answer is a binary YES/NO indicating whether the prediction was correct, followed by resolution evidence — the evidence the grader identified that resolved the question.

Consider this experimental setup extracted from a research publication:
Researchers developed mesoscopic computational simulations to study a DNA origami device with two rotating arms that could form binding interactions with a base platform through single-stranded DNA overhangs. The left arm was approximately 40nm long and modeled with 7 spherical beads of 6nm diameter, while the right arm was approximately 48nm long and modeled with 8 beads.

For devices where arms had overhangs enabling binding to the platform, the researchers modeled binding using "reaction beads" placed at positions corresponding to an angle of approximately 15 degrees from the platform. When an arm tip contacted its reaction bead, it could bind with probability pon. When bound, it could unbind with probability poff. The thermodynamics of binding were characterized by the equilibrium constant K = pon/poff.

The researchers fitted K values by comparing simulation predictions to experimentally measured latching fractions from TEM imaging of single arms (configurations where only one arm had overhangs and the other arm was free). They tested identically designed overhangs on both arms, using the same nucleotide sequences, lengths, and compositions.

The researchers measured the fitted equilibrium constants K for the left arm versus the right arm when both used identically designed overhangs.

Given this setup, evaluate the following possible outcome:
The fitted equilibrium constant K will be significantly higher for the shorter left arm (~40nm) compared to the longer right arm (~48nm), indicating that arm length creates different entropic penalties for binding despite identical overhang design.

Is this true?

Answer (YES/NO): NO